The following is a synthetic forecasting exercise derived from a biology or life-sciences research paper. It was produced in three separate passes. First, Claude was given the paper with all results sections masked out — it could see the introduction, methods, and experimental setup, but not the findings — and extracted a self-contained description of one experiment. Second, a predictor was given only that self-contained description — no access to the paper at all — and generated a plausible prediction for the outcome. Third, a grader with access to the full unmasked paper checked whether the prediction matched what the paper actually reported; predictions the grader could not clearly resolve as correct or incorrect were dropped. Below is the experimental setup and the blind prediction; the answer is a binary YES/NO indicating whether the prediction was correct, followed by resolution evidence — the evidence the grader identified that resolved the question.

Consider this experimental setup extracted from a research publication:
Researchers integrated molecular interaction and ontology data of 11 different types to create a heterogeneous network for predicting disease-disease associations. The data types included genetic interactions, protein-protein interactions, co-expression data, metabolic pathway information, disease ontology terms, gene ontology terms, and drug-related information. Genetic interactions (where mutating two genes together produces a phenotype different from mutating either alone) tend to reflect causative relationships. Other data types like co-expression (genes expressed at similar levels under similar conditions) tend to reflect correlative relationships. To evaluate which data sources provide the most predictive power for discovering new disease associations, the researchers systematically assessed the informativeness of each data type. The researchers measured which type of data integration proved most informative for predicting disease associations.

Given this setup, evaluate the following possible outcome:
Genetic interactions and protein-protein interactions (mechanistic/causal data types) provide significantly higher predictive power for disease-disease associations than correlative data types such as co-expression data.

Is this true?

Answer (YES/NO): NO